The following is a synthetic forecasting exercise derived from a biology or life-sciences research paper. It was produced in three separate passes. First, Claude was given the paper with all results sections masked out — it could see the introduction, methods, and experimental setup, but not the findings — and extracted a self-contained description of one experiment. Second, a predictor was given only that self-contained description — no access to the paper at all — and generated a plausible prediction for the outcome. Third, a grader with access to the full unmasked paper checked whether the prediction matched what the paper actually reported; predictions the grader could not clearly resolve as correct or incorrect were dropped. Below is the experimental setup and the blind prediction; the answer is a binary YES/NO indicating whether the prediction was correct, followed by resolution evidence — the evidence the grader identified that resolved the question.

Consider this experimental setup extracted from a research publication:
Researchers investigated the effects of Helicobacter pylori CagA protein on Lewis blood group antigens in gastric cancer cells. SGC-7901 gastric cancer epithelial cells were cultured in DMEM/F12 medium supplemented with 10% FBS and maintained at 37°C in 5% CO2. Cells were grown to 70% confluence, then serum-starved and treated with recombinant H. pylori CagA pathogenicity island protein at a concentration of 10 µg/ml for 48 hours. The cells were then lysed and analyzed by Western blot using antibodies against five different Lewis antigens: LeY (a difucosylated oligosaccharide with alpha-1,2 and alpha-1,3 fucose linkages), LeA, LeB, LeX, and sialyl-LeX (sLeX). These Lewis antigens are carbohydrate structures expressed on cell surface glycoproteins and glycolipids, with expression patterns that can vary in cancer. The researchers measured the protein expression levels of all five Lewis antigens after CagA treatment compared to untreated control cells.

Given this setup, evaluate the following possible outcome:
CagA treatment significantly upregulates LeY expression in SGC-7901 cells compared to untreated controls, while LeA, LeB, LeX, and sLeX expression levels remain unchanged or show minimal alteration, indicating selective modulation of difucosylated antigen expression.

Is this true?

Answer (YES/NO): NO